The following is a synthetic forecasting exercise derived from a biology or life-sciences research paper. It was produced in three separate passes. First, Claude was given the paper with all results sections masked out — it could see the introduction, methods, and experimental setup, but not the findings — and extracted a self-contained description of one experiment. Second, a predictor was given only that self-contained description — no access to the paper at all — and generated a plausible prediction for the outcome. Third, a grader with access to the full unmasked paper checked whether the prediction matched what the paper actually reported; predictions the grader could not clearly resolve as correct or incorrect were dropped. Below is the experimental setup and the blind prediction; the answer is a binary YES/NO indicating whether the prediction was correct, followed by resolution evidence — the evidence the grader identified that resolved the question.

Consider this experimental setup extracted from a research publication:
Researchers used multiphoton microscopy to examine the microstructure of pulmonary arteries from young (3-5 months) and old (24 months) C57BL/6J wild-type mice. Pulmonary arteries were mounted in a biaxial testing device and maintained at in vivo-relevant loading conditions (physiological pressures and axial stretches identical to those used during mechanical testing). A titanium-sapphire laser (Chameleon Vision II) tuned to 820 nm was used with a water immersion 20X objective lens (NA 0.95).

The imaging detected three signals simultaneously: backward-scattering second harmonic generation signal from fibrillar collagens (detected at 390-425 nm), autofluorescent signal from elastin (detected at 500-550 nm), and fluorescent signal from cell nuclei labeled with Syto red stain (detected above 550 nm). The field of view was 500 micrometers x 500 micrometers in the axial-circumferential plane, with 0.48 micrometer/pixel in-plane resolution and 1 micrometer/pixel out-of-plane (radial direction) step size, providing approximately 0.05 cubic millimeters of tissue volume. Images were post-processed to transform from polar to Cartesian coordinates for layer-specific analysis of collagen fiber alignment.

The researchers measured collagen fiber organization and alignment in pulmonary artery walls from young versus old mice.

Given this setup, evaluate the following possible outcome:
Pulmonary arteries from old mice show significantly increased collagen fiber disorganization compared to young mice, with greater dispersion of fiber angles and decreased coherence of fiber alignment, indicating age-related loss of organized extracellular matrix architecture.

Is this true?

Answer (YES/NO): NO